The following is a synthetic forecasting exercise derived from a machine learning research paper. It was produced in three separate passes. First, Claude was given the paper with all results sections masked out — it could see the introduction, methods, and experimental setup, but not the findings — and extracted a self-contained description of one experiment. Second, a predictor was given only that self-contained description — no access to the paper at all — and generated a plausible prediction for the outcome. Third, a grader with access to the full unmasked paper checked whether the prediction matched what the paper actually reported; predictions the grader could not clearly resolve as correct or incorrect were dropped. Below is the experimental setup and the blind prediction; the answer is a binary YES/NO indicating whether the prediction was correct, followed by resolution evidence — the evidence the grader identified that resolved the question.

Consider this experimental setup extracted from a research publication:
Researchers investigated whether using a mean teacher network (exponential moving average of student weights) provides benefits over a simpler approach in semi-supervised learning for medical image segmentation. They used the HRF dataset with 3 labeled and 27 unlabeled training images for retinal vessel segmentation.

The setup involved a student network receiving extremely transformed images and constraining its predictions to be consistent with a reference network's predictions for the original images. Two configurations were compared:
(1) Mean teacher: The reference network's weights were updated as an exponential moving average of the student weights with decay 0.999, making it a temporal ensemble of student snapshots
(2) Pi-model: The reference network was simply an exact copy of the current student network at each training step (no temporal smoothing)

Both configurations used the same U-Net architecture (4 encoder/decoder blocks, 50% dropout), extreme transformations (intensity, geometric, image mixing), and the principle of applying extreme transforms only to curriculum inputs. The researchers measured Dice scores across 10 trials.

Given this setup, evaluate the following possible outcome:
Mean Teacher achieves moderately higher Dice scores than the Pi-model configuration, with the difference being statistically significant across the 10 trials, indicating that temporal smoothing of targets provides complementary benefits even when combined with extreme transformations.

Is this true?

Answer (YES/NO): NO